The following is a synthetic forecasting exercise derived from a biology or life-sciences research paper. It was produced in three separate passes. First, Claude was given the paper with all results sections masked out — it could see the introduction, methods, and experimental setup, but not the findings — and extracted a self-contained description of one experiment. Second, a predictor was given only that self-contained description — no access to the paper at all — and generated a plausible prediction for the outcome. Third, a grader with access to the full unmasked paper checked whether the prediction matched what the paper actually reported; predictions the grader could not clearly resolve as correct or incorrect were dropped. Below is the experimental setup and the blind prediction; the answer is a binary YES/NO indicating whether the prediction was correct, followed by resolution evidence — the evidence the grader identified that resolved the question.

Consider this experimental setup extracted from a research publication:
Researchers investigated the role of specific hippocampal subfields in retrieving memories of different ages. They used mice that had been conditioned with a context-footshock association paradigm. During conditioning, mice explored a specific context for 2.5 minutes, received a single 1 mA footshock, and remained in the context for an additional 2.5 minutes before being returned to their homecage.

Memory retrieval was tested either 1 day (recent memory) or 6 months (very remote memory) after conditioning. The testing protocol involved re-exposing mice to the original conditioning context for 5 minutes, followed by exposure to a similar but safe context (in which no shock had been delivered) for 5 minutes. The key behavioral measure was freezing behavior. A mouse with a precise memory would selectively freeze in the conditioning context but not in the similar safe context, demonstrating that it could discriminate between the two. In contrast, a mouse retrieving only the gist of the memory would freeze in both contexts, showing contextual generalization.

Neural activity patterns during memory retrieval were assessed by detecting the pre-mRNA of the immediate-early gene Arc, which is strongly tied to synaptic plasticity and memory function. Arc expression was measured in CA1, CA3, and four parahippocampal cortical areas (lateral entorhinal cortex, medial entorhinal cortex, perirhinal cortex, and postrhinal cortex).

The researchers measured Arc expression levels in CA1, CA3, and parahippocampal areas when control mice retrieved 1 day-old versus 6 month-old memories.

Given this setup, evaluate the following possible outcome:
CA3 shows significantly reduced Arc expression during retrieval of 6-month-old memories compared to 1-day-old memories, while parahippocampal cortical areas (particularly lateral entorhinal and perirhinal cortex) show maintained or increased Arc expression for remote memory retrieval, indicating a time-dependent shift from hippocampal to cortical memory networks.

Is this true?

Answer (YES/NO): NO